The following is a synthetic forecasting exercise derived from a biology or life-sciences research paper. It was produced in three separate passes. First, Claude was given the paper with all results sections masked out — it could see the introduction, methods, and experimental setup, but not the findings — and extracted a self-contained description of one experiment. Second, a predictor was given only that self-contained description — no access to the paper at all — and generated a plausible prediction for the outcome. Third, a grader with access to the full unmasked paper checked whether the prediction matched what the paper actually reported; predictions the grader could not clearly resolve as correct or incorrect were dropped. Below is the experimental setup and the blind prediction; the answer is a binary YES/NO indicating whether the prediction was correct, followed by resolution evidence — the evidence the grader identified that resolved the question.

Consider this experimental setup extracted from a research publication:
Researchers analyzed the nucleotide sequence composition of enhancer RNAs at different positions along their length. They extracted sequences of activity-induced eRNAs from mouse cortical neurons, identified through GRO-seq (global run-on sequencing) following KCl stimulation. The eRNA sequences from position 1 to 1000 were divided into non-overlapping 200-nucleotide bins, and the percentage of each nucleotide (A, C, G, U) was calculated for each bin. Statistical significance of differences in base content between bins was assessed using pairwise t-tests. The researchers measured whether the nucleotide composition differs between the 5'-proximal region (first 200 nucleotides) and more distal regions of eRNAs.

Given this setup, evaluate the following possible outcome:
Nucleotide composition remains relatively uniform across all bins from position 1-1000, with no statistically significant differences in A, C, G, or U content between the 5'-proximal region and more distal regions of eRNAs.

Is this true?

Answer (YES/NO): NO